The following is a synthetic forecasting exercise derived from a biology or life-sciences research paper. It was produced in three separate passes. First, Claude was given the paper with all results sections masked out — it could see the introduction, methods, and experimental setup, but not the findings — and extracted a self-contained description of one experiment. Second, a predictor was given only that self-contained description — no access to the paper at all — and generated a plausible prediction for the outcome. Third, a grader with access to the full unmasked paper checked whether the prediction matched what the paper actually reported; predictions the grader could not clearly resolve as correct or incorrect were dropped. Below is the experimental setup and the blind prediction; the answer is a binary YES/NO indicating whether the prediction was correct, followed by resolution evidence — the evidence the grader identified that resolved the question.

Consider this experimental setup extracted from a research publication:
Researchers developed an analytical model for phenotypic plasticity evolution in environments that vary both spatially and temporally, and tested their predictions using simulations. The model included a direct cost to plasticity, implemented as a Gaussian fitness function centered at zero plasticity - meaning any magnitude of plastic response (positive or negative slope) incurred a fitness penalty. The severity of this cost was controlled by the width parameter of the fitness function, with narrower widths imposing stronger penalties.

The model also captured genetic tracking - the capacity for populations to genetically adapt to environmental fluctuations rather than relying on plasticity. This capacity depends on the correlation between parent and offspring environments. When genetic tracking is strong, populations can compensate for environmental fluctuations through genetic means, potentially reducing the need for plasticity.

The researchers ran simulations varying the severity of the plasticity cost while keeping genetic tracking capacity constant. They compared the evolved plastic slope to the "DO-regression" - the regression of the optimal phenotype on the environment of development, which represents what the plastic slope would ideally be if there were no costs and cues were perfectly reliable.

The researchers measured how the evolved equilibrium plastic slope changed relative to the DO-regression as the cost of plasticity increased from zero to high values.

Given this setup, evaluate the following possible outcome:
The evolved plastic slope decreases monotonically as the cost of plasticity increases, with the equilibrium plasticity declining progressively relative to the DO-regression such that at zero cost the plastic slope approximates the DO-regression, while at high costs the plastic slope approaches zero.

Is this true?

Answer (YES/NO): YES